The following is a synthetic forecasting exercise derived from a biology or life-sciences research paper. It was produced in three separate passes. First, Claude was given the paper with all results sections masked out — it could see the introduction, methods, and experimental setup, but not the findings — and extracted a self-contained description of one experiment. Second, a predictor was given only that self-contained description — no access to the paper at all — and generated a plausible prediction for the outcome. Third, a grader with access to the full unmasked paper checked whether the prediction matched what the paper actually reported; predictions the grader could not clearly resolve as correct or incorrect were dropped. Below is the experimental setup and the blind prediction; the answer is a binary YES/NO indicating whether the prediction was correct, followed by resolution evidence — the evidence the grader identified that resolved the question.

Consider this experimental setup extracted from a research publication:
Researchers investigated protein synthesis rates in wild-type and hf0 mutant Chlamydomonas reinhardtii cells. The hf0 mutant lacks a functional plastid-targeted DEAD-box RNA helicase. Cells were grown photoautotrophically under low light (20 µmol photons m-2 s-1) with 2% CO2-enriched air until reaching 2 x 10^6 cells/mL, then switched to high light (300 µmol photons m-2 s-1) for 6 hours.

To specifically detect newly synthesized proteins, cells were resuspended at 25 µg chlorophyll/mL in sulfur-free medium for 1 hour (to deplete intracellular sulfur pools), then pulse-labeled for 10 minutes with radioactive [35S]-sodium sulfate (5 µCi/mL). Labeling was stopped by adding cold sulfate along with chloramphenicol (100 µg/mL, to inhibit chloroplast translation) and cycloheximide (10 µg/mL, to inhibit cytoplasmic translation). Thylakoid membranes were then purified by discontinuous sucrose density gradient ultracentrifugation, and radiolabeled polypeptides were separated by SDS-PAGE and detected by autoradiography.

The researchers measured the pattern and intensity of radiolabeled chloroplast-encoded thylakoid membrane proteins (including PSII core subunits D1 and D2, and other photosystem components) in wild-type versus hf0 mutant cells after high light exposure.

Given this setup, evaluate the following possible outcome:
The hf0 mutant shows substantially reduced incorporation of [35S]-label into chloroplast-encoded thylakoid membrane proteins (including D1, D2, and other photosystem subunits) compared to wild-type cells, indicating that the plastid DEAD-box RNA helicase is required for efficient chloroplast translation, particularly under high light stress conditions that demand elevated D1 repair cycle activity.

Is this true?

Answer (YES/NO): NO